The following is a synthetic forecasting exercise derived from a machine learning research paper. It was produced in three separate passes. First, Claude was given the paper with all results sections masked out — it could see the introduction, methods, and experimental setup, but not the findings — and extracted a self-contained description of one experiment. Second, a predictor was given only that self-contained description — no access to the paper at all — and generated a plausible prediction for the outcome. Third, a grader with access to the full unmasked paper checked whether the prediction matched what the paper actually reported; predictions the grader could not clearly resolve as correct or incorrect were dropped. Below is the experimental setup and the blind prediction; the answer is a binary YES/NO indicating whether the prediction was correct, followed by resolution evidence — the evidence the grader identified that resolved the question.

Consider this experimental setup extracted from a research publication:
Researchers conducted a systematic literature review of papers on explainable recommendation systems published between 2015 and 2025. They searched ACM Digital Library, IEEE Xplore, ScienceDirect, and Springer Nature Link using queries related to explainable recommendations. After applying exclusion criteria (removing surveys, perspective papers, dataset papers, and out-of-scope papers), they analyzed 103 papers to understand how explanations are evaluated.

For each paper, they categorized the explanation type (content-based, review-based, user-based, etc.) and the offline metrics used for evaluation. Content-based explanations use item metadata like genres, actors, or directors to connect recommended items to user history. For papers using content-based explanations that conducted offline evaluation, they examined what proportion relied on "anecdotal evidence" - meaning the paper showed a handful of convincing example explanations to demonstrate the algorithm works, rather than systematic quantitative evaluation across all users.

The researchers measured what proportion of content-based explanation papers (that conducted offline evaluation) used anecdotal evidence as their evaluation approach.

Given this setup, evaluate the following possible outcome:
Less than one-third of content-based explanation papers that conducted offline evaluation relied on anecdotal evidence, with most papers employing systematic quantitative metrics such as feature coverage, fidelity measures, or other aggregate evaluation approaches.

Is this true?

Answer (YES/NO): NO